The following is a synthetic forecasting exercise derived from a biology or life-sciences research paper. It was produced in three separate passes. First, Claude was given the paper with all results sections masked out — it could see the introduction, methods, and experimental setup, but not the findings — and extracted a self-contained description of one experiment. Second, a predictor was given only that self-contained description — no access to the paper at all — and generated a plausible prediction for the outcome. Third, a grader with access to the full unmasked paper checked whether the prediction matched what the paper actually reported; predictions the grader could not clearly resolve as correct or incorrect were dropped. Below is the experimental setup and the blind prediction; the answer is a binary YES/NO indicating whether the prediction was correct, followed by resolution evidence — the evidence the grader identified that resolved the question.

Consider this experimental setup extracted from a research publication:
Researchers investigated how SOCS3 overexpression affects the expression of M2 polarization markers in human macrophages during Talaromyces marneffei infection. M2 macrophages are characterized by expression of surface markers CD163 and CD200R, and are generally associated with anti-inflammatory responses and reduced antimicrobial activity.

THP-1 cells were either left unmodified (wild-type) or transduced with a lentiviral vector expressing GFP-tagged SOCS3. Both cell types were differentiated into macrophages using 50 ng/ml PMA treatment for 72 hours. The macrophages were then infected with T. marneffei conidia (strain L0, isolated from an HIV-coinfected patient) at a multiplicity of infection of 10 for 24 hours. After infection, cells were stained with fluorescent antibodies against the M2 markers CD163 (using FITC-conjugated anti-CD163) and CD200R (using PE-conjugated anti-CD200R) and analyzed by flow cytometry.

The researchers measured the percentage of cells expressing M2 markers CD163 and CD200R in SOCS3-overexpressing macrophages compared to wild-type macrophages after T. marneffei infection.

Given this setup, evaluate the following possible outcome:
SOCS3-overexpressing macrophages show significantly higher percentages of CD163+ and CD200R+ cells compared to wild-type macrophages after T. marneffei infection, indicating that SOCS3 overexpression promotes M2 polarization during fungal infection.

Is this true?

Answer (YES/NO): NO